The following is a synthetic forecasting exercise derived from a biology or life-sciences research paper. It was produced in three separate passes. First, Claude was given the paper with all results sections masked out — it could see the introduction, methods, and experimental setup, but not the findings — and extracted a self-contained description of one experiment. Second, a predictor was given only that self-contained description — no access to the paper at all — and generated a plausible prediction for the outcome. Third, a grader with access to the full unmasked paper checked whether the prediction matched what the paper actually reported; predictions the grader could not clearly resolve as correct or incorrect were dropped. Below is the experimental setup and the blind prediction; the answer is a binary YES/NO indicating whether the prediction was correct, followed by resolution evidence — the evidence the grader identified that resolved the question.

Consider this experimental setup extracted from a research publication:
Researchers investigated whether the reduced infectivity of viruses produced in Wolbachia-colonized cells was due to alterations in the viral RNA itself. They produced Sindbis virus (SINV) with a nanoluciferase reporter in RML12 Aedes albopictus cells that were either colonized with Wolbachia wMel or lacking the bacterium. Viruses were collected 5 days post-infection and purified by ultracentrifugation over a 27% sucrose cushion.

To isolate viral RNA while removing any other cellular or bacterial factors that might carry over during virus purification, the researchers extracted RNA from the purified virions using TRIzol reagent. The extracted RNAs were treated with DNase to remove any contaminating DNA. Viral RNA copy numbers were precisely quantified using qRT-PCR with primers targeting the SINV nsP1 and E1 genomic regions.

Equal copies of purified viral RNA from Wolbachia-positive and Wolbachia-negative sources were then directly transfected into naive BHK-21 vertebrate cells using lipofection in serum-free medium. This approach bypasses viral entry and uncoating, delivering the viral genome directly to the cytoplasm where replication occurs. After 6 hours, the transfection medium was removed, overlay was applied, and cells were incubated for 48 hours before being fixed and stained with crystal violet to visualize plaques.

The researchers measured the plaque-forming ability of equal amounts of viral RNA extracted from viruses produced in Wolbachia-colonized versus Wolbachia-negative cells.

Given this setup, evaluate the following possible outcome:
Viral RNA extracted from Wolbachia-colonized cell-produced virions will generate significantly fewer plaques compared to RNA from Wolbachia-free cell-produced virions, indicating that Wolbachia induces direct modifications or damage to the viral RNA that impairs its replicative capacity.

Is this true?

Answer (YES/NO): YES